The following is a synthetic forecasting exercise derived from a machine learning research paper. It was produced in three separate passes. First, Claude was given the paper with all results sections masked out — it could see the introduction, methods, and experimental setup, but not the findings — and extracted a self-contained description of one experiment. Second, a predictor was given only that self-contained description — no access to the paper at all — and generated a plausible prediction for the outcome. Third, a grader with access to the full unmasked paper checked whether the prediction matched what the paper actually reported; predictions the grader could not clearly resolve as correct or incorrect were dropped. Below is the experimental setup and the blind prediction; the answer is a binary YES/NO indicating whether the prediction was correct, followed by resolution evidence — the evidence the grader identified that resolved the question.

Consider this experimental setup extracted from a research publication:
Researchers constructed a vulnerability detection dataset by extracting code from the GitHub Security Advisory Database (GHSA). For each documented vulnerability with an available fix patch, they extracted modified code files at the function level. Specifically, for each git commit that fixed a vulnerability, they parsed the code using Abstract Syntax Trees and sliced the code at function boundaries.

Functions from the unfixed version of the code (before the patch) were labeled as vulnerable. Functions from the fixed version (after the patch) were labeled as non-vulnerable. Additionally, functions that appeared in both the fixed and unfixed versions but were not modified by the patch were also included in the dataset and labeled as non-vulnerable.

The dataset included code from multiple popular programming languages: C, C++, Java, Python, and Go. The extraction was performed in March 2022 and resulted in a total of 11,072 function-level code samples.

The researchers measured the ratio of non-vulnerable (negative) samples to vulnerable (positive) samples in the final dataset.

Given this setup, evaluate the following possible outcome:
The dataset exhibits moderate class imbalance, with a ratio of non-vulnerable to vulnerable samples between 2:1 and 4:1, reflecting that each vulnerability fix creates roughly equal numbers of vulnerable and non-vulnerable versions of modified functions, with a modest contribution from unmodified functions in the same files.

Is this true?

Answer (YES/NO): YES